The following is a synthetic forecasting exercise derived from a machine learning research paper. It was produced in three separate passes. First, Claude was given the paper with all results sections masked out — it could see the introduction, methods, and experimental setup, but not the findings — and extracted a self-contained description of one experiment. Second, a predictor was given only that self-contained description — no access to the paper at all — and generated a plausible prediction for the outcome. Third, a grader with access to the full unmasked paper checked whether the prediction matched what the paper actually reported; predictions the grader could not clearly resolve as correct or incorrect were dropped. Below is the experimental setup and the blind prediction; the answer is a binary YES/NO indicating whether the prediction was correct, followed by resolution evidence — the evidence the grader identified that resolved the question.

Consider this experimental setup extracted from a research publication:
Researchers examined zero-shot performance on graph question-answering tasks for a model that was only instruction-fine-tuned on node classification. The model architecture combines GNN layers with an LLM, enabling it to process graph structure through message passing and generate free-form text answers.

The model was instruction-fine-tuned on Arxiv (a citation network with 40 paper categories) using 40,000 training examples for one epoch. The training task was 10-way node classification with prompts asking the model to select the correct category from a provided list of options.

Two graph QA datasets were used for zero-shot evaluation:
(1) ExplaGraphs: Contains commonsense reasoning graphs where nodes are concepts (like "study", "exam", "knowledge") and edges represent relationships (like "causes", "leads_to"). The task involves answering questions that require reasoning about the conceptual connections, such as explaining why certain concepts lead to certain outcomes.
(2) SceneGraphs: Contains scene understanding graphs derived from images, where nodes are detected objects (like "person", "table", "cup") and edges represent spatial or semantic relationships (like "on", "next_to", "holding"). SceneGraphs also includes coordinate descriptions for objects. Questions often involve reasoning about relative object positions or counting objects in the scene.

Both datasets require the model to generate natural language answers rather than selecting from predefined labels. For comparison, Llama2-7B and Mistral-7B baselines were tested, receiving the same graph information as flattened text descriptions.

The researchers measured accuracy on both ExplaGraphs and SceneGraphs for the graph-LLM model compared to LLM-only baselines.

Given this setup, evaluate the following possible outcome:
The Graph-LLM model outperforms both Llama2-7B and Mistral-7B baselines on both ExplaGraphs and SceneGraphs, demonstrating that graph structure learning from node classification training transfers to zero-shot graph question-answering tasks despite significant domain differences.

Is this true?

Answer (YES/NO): NO